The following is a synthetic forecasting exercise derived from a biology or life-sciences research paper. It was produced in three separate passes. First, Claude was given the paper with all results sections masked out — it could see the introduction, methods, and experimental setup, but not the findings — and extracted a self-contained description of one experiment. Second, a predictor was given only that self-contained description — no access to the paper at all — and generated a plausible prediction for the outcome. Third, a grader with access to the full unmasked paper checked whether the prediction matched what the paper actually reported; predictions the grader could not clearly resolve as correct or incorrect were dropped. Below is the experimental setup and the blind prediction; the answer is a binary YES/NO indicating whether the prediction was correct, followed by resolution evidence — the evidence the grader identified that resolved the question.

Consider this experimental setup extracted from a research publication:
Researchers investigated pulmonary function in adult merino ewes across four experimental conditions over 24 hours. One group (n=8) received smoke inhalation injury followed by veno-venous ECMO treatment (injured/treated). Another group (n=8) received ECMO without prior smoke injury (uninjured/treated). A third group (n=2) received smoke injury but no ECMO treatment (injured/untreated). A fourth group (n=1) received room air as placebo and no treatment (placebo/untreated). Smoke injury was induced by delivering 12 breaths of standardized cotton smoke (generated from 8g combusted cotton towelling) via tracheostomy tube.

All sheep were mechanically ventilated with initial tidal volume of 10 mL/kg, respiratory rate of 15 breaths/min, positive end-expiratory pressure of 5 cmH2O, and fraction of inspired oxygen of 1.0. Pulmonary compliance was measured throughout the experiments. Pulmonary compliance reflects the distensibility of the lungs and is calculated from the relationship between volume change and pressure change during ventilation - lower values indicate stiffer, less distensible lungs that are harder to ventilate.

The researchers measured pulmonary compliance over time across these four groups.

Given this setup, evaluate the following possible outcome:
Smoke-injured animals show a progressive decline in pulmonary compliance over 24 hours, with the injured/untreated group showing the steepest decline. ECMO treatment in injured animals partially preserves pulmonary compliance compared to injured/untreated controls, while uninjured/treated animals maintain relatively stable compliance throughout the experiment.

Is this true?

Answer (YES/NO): NO